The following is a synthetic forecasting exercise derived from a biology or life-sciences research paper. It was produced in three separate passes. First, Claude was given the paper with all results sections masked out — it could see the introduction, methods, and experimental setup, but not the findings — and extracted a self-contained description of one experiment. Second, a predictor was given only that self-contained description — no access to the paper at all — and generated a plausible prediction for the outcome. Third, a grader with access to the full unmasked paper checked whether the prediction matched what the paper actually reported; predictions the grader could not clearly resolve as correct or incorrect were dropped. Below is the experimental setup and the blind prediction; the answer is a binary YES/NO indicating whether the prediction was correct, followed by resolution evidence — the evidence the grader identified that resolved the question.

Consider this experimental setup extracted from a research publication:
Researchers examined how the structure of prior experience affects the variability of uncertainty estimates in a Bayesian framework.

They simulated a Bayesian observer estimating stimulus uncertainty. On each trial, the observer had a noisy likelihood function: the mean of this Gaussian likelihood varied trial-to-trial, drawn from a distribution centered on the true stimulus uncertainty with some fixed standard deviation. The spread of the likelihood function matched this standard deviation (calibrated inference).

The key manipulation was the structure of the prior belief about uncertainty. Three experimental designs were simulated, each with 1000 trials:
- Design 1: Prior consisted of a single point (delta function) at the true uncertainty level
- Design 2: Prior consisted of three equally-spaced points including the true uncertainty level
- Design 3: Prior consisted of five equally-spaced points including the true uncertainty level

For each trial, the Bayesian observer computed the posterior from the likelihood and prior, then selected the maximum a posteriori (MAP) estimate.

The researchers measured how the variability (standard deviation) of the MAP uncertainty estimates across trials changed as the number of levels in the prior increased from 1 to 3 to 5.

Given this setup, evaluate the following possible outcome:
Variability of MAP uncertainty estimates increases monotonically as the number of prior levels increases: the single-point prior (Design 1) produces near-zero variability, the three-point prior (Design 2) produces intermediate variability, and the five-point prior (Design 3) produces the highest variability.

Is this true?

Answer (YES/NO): YES